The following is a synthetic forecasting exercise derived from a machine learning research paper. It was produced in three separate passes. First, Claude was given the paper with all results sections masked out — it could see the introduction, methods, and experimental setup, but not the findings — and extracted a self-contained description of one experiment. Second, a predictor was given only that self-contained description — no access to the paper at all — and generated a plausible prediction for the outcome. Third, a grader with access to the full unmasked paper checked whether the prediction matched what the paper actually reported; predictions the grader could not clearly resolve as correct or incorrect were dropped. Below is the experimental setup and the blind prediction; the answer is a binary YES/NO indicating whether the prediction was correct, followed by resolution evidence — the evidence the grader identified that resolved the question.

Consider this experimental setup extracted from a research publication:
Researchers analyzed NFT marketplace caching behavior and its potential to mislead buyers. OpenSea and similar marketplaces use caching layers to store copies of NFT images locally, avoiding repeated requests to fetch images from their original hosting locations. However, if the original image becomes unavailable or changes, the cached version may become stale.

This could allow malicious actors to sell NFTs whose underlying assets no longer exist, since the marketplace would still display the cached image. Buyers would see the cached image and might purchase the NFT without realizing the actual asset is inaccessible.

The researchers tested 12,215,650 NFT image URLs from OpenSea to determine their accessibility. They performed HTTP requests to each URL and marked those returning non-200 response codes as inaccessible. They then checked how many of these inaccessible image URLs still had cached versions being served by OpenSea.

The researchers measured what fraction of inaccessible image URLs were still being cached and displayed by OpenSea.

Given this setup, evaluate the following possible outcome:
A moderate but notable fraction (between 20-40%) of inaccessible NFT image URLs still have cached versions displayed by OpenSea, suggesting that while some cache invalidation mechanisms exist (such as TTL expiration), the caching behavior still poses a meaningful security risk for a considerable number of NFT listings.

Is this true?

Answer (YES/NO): NO